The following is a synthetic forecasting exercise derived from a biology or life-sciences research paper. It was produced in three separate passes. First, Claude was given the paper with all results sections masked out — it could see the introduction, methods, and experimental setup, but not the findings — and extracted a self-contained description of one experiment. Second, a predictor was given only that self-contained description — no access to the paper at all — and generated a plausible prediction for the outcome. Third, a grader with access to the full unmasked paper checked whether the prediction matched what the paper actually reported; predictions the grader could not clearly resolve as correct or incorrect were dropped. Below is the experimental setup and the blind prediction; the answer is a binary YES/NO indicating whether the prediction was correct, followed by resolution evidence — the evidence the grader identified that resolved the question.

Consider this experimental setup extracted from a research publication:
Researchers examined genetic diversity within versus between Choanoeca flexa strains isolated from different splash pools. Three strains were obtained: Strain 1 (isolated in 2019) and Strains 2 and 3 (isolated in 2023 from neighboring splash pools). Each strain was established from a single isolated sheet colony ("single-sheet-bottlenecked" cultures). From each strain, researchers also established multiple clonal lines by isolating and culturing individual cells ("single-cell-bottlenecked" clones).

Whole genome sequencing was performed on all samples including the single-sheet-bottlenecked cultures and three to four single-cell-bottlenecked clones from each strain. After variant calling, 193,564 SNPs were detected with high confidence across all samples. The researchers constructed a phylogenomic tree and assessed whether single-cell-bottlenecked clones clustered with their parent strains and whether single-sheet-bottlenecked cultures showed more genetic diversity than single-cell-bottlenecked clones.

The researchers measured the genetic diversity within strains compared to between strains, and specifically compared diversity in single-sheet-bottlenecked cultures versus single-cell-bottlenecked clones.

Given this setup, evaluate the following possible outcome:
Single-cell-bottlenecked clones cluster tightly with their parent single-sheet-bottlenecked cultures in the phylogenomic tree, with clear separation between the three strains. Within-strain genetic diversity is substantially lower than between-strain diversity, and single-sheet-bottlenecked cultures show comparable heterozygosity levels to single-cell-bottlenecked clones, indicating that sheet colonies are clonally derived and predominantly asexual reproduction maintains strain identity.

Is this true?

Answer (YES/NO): YES